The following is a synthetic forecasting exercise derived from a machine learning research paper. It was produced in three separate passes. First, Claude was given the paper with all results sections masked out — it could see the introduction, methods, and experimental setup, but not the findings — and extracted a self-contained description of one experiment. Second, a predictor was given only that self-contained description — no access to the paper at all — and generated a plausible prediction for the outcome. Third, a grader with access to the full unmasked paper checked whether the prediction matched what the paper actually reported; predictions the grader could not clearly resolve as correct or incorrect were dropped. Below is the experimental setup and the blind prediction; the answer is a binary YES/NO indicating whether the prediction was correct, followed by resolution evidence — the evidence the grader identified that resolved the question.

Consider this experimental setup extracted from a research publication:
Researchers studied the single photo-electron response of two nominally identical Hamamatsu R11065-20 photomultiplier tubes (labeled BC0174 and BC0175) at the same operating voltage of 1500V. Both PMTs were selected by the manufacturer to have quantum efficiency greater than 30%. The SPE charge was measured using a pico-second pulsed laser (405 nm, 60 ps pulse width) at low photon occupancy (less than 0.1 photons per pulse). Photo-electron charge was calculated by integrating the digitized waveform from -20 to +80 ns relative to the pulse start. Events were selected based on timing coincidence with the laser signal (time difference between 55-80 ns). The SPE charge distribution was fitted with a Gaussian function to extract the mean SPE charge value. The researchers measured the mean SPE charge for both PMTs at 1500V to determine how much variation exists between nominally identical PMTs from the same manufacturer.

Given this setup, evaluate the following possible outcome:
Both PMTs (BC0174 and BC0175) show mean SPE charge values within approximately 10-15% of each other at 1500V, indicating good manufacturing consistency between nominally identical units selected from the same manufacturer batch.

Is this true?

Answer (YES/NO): NO